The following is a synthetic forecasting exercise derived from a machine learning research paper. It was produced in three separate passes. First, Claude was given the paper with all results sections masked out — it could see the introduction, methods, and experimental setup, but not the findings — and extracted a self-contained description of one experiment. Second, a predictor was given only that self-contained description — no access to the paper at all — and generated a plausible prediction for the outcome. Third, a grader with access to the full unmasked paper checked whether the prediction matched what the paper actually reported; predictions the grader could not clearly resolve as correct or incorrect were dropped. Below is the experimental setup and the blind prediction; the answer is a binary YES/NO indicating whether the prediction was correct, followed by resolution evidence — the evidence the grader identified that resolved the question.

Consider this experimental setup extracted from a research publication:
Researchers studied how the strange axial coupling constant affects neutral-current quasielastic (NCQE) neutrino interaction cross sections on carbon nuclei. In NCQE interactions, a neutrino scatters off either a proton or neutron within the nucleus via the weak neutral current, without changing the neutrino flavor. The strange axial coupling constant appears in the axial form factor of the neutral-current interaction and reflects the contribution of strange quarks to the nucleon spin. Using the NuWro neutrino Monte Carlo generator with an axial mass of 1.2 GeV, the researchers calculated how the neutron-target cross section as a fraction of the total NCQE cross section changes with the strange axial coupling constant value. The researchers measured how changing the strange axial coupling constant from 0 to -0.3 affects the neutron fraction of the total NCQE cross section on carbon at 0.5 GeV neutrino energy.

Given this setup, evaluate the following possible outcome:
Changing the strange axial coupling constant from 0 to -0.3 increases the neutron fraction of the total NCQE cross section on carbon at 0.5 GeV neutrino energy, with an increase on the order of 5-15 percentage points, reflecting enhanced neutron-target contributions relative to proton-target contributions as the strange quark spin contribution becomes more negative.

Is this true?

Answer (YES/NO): NO